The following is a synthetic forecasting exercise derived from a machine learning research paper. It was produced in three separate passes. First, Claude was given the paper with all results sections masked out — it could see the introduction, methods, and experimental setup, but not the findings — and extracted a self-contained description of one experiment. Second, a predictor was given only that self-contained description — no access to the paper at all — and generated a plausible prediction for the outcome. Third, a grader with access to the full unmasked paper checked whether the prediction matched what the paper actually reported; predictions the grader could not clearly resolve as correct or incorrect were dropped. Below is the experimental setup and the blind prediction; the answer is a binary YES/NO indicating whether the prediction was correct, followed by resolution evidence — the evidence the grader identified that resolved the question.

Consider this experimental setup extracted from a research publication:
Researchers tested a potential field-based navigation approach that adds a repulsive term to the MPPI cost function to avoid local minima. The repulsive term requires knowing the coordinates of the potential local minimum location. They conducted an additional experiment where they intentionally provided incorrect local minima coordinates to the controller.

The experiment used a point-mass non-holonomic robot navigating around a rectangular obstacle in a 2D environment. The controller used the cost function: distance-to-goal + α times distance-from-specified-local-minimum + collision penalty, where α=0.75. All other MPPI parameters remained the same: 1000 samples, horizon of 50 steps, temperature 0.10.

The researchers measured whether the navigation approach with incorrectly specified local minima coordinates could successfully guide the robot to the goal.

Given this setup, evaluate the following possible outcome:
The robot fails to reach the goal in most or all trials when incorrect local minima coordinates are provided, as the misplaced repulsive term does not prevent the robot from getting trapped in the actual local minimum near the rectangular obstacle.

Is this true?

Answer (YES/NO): YES